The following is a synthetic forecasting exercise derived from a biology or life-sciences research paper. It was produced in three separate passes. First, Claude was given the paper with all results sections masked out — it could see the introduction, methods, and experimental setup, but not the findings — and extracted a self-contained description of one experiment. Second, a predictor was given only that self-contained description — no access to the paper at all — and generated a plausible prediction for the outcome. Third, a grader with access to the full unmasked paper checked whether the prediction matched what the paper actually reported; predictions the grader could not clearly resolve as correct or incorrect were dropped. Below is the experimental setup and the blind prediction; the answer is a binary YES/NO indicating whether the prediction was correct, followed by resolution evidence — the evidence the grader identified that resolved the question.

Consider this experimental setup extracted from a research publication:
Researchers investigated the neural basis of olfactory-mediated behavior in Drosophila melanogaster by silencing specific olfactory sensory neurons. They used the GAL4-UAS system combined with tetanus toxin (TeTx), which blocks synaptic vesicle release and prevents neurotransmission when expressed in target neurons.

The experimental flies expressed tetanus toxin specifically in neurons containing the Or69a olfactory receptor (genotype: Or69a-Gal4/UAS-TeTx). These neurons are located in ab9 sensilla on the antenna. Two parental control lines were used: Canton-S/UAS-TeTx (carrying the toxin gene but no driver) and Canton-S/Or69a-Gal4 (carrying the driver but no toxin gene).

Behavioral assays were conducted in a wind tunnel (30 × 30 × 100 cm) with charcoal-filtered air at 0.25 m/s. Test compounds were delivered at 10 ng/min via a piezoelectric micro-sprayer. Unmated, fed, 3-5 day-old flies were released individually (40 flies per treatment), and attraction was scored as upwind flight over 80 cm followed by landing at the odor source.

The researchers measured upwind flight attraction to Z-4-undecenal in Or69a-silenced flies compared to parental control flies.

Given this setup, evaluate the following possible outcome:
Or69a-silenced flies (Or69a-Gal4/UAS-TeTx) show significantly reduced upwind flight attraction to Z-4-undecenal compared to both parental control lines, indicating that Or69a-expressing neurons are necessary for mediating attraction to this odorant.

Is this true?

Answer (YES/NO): YES